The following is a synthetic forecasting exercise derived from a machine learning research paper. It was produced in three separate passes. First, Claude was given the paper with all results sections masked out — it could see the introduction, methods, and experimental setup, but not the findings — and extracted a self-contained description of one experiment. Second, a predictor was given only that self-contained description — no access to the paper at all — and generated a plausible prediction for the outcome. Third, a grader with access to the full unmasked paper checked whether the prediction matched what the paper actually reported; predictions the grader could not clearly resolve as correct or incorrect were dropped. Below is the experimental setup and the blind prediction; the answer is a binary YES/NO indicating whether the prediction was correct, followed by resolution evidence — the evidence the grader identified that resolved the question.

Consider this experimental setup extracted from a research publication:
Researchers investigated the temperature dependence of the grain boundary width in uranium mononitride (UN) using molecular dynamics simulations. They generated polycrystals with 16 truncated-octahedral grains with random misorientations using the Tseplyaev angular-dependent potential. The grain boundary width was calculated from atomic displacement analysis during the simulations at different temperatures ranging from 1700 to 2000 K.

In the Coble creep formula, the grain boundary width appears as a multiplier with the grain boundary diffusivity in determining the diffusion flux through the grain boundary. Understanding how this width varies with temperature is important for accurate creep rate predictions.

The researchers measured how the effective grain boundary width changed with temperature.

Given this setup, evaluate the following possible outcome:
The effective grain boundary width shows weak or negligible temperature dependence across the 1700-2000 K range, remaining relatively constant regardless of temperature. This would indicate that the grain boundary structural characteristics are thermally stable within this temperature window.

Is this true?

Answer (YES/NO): NO